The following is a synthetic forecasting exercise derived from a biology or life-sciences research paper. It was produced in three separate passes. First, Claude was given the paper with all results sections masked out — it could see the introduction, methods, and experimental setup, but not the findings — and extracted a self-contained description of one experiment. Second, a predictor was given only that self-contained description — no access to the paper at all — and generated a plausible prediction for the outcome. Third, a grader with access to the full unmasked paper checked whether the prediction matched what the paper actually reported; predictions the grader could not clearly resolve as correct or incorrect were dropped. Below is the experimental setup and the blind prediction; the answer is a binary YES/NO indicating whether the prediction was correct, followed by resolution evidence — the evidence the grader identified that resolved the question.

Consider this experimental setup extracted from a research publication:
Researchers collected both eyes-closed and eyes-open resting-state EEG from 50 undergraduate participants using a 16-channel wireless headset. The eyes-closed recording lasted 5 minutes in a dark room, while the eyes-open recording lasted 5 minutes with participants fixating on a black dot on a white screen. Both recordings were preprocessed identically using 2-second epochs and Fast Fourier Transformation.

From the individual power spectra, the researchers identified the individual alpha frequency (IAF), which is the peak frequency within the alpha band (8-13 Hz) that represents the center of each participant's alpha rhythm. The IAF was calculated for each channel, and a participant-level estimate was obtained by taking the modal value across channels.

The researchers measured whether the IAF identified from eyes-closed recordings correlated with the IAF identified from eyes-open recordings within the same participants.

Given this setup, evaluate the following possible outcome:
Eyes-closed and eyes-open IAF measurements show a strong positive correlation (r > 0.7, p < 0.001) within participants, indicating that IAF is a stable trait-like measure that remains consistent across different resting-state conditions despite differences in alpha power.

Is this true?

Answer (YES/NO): NO